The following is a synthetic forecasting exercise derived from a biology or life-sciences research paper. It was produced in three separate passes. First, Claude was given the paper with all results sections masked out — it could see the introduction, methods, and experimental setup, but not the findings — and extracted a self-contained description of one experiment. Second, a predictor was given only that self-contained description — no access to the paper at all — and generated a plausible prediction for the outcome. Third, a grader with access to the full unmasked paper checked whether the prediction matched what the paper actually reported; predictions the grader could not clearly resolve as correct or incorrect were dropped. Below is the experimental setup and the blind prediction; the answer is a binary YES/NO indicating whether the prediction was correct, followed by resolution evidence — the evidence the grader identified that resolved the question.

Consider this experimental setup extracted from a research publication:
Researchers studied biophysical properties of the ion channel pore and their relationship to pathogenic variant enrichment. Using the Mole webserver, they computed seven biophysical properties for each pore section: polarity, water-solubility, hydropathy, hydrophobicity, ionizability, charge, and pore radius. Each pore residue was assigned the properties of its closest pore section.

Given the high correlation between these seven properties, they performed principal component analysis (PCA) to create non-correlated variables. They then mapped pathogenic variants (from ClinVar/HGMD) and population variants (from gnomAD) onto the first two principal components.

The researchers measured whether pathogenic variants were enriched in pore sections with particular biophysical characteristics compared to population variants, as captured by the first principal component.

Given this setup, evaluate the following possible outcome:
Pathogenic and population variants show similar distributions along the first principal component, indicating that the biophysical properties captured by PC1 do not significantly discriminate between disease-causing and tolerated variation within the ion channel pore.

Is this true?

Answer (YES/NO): NO